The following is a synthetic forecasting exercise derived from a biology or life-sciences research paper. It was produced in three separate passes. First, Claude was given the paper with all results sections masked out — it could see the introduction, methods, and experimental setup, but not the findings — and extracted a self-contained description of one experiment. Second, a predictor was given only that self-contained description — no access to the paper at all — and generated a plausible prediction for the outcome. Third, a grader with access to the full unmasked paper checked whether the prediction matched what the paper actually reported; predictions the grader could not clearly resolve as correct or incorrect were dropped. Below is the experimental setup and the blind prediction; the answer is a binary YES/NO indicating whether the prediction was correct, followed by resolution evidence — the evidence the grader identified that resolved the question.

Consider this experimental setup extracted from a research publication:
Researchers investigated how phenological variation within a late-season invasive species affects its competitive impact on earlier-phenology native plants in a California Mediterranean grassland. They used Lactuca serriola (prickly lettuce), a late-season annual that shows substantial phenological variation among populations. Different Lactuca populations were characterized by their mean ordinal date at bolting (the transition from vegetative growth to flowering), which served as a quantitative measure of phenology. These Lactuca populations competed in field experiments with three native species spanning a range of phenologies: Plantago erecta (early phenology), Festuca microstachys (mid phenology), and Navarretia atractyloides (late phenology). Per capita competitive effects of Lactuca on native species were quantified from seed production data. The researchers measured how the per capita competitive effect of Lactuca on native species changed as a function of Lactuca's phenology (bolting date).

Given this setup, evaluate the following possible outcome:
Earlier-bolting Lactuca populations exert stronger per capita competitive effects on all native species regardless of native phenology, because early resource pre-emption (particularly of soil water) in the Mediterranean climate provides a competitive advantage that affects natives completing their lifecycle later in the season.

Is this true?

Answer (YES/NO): YES